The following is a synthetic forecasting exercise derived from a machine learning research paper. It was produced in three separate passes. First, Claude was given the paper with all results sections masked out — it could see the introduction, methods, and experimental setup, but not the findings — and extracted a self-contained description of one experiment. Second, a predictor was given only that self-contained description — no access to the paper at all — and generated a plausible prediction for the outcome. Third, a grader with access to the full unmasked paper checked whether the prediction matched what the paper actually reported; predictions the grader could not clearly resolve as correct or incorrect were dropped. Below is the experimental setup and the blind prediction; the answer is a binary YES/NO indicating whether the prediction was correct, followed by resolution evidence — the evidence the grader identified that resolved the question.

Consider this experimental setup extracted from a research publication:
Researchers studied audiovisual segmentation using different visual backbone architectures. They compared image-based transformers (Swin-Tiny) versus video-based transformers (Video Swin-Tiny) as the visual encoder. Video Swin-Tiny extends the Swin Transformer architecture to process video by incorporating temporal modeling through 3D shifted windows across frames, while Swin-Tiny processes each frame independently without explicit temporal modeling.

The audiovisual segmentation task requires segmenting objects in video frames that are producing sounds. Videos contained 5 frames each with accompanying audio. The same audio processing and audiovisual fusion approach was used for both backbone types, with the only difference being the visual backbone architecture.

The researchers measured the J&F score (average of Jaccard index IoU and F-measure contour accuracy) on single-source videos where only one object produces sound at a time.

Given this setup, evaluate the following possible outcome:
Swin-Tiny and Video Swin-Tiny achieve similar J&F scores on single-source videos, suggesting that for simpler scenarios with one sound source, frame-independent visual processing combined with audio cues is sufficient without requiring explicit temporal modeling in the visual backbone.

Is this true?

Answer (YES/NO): YES